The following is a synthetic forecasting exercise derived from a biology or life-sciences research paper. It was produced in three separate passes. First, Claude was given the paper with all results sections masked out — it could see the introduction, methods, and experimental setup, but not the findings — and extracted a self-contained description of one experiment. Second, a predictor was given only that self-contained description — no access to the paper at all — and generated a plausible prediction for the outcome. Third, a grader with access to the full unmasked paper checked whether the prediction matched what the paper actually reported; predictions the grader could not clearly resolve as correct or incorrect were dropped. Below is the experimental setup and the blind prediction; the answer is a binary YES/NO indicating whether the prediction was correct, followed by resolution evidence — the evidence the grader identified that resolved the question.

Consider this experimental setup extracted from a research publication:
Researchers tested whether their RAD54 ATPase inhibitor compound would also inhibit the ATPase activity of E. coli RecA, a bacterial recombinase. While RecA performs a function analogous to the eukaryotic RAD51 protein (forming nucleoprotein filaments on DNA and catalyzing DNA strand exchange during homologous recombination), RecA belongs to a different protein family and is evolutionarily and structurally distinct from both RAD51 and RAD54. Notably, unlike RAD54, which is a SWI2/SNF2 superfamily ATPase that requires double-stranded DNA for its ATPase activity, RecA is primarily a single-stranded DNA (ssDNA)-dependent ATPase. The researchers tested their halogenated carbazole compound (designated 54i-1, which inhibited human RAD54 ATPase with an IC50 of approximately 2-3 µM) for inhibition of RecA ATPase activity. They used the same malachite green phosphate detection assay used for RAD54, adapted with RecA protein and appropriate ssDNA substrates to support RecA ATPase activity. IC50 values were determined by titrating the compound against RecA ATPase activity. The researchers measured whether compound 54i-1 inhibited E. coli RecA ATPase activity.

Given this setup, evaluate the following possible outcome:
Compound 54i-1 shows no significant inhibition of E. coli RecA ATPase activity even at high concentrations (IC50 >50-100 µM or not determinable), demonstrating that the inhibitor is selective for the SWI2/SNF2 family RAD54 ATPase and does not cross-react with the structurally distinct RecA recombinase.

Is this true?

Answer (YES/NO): NO